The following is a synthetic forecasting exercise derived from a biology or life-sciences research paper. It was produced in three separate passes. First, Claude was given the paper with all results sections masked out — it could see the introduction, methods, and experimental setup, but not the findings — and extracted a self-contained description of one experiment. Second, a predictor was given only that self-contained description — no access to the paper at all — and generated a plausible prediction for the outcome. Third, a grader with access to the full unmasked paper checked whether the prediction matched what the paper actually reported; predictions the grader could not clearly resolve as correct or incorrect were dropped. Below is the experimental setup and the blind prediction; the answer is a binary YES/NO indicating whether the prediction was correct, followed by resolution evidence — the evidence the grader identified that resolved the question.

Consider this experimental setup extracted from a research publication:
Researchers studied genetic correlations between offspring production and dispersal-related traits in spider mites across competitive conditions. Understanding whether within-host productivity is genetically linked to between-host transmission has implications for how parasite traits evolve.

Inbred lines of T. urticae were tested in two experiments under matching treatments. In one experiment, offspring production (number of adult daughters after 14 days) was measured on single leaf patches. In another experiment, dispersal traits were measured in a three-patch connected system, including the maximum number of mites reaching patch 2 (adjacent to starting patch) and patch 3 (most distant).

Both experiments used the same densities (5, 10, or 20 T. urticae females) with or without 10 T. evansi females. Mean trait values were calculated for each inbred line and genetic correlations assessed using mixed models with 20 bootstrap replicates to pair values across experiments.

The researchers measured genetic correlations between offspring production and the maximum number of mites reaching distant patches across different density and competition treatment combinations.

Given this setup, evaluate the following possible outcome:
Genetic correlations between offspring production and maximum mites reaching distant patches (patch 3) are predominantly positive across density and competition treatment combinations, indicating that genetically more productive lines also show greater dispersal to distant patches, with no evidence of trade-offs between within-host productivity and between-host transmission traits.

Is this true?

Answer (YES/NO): NO